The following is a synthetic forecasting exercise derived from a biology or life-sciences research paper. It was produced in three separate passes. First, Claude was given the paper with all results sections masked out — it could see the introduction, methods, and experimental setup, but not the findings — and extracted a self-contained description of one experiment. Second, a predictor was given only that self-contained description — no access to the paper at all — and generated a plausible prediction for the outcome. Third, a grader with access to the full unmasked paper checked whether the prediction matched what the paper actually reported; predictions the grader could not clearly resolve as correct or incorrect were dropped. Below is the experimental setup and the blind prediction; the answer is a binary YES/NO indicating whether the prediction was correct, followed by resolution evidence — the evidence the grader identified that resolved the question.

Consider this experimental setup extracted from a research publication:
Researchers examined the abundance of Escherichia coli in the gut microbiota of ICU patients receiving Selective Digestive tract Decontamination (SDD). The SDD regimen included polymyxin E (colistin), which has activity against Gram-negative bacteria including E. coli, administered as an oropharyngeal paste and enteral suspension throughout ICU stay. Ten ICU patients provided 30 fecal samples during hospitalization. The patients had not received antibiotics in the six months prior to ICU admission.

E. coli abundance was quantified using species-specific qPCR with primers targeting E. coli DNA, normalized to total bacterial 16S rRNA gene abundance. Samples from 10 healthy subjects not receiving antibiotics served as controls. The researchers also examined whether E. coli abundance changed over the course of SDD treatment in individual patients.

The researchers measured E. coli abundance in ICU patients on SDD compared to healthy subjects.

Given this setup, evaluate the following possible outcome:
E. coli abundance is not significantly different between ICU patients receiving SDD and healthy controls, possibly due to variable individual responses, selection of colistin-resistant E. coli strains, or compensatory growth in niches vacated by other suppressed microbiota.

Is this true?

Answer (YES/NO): NO